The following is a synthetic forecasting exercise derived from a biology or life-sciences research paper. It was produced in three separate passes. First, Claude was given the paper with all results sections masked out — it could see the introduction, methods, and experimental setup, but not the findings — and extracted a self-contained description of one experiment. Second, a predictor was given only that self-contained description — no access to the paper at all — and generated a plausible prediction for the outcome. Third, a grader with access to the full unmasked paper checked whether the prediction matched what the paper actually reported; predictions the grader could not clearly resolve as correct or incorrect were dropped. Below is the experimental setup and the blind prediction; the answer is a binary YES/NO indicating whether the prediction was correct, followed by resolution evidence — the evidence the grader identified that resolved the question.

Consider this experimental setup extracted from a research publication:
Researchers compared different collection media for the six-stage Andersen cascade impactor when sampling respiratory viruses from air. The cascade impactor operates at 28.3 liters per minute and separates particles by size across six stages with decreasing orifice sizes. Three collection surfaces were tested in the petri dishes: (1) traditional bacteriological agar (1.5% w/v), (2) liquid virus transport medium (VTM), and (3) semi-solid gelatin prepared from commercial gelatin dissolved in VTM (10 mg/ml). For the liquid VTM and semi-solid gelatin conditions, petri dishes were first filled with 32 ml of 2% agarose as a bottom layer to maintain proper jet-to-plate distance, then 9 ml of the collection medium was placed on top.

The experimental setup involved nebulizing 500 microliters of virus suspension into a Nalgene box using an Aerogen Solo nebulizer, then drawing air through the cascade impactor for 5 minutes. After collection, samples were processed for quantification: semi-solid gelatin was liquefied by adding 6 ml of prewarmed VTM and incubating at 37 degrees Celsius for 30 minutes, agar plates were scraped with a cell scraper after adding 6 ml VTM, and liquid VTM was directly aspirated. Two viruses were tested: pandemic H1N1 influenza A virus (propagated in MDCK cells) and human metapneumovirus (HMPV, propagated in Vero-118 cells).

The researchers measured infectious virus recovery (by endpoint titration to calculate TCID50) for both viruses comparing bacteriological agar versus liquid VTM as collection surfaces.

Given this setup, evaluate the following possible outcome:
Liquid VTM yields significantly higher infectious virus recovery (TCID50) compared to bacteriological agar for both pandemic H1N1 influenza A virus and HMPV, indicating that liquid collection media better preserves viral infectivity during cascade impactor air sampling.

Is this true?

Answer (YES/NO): NO